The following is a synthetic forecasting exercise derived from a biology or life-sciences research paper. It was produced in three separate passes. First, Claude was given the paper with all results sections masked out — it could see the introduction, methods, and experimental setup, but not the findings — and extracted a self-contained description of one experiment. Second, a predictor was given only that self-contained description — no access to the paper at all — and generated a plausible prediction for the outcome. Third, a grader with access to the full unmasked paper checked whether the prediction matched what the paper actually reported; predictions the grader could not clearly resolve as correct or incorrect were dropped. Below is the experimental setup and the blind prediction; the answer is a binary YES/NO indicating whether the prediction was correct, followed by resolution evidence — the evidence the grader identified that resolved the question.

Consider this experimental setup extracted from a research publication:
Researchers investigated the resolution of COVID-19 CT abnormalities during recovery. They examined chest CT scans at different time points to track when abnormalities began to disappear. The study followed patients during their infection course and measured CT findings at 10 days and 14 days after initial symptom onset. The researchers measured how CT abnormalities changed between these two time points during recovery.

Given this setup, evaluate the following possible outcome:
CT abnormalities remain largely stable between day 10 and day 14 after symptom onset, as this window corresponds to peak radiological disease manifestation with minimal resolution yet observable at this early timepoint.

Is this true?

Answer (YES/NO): NO